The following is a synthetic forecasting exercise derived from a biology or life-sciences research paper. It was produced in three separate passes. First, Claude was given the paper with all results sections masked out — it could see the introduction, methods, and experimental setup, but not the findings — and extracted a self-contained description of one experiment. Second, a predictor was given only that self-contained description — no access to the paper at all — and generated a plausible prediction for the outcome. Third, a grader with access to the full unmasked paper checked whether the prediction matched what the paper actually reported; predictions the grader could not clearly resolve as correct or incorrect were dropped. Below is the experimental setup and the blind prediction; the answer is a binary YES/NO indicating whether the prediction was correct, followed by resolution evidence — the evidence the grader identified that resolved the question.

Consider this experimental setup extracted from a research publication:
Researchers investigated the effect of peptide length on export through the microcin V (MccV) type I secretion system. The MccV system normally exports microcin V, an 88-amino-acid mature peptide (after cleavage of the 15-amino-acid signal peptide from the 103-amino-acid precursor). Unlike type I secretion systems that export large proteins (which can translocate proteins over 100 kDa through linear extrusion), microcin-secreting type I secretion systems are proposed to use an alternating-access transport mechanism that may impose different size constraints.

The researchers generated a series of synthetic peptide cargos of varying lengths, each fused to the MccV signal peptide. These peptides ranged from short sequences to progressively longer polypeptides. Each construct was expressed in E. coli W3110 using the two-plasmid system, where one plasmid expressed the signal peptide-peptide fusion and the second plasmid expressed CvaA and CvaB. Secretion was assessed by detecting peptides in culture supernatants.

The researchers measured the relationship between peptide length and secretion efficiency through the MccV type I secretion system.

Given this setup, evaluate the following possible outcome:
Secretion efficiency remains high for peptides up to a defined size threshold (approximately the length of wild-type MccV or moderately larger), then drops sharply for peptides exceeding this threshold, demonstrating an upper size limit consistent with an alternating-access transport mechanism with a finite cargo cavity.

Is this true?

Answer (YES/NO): YES